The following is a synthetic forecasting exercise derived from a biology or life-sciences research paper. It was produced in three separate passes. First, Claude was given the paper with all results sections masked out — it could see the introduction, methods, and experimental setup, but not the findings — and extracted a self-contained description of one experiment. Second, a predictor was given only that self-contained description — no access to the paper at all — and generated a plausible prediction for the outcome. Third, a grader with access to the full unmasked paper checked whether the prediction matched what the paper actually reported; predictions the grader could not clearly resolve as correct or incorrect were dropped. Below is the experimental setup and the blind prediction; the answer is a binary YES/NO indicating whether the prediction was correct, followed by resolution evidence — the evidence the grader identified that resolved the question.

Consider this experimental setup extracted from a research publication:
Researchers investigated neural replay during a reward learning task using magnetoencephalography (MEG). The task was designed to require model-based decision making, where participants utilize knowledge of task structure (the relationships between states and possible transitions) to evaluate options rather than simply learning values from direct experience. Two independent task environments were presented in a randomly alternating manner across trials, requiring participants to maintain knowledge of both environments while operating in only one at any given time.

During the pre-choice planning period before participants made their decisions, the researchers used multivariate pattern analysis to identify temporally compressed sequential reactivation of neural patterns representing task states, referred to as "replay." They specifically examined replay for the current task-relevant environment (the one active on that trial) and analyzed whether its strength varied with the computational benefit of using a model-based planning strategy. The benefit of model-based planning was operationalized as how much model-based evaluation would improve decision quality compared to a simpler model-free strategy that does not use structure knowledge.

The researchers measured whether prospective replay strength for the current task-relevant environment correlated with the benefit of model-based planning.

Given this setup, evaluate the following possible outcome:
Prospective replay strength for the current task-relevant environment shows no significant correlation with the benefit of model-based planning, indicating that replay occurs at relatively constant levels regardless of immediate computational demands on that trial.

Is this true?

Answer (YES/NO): NO